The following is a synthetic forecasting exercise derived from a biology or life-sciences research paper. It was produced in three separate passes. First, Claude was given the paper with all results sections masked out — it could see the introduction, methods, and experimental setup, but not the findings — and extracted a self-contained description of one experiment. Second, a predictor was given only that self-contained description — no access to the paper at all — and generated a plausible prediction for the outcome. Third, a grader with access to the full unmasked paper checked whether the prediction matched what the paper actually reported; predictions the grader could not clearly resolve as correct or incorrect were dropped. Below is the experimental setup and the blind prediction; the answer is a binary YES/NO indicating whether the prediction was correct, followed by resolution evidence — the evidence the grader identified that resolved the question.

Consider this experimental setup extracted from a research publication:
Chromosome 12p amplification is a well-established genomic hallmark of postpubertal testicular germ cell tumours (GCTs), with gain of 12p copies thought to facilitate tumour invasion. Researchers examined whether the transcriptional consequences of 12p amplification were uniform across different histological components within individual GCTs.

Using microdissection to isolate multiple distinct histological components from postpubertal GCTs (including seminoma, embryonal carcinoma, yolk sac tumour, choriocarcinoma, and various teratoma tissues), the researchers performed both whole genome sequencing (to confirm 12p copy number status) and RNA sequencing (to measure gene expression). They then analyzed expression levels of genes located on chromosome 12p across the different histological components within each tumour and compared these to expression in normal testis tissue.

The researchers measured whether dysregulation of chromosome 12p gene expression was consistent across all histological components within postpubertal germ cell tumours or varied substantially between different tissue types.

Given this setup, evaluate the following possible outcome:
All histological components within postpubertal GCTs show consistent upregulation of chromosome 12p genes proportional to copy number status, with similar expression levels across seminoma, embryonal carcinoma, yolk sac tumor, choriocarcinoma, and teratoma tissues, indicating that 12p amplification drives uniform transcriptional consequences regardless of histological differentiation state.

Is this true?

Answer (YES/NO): NO